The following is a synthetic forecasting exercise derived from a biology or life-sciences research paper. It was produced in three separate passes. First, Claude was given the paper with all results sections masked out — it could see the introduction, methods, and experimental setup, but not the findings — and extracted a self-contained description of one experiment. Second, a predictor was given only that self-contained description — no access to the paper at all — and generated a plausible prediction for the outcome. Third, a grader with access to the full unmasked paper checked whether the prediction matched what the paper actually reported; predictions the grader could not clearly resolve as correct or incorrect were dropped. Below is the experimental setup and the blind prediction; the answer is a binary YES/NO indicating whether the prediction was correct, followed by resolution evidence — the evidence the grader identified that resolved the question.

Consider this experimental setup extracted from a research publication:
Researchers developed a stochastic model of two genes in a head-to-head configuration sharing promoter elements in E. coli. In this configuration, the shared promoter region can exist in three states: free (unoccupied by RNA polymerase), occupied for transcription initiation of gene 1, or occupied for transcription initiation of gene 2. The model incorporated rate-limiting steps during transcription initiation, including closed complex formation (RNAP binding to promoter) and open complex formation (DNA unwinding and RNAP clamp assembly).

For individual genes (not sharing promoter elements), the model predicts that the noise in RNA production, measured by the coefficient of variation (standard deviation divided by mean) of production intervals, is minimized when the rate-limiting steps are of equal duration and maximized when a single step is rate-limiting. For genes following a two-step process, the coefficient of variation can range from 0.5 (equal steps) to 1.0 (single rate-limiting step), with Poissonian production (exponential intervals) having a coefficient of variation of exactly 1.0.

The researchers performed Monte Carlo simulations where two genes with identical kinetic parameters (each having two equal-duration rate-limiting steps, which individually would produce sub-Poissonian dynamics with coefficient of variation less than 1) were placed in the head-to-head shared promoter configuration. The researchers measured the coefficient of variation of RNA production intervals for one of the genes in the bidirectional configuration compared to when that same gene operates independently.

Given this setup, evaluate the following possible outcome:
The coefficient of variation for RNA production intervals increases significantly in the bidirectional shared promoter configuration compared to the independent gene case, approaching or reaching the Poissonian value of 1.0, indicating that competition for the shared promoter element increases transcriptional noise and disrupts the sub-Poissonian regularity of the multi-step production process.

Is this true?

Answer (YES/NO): NO